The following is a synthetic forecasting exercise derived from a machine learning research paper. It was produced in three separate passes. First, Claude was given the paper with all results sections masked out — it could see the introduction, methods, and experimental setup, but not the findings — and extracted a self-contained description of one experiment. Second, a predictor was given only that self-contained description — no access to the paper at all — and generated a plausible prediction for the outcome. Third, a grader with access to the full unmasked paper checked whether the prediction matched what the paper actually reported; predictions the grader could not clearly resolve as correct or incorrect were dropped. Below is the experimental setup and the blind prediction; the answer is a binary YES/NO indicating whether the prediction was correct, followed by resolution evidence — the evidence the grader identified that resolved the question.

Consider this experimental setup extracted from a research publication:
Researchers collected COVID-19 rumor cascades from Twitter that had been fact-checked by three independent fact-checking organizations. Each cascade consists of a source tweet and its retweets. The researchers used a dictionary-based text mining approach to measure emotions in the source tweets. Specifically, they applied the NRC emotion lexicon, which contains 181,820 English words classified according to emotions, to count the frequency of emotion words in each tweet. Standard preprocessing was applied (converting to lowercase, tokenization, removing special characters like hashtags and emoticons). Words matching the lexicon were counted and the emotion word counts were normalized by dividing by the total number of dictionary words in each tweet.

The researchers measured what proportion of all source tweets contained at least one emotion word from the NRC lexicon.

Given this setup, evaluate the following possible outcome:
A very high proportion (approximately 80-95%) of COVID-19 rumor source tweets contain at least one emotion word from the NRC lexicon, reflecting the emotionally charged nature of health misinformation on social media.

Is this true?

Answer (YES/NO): NO